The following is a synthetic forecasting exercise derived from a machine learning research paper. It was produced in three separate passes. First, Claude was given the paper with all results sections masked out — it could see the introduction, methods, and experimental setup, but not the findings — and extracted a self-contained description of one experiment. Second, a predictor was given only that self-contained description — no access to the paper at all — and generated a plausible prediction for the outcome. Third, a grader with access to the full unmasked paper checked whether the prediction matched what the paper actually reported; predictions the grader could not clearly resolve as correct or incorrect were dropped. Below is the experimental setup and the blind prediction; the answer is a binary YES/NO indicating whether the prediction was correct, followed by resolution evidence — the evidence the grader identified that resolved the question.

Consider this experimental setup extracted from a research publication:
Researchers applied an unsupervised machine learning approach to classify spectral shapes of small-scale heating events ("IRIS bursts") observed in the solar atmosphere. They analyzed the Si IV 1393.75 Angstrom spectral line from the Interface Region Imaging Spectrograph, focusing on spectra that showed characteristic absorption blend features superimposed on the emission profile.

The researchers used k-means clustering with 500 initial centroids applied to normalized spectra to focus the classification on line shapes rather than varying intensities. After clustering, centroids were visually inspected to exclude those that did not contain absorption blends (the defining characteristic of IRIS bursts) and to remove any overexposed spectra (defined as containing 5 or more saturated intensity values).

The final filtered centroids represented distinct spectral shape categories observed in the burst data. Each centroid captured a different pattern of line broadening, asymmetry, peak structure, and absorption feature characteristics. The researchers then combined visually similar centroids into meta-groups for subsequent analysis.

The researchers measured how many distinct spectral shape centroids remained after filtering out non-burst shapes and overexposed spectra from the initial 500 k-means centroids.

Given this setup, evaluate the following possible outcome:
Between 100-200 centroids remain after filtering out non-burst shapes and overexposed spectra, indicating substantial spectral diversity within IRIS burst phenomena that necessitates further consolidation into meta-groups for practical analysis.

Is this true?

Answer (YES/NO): NO